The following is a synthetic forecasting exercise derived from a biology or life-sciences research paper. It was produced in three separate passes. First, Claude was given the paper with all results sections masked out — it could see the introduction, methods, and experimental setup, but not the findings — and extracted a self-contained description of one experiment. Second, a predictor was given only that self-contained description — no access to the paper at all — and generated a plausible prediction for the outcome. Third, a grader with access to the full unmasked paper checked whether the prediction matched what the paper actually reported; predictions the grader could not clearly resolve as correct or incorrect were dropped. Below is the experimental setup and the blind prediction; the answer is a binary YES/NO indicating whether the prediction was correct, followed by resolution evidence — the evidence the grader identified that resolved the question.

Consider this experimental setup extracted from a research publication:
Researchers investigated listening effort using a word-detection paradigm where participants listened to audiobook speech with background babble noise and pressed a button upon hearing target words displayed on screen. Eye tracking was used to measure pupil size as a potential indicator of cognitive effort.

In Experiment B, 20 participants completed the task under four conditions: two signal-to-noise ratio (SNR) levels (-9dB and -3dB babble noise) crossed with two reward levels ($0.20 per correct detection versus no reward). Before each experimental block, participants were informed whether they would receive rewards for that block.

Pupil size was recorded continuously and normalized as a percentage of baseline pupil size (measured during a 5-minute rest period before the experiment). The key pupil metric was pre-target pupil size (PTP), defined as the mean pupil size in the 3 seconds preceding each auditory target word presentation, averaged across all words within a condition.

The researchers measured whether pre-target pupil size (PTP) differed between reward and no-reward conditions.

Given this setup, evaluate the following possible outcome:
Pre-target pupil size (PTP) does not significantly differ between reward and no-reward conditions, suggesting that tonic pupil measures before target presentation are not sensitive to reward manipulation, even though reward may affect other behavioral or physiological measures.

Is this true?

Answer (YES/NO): NO